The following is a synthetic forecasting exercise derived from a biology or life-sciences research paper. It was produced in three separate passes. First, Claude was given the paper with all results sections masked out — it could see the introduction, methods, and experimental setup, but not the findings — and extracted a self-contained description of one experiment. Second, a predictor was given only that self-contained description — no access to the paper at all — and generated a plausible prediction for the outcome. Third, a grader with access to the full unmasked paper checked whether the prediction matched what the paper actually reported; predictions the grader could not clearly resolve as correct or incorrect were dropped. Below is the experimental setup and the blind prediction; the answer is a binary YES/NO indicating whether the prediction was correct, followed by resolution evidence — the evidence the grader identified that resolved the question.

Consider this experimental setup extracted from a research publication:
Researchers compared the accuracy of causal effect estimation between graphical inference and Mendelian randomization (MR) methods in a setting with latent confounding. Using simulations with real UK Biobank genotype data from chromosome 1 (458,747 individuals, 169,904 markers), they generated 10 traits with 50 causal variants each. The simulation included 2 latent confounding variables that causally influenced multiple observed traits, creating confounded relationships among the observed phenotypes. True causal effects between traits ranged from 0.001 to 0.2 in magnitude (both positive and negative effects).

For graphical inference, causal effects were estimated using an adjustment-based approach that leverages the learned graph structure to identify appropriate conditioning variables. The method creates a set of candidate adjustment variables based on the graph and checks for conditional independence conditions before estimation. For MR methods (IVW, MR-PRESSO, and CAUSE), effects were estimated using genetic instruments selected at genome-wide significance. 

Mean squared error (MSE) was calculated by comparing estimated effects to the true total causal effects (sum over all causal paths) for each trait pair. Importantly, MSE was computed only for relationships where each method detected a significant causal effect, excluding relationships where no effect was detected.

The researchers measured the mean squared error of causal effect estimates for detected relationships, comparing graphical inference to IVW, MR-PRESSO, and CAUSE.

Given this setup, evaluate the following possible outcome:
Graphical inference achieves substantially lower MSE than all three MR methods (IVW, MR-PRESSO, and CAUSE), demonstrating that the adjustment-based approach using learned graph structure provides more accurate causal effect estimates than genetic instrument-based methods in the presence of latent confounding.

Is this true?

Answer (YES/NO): NO